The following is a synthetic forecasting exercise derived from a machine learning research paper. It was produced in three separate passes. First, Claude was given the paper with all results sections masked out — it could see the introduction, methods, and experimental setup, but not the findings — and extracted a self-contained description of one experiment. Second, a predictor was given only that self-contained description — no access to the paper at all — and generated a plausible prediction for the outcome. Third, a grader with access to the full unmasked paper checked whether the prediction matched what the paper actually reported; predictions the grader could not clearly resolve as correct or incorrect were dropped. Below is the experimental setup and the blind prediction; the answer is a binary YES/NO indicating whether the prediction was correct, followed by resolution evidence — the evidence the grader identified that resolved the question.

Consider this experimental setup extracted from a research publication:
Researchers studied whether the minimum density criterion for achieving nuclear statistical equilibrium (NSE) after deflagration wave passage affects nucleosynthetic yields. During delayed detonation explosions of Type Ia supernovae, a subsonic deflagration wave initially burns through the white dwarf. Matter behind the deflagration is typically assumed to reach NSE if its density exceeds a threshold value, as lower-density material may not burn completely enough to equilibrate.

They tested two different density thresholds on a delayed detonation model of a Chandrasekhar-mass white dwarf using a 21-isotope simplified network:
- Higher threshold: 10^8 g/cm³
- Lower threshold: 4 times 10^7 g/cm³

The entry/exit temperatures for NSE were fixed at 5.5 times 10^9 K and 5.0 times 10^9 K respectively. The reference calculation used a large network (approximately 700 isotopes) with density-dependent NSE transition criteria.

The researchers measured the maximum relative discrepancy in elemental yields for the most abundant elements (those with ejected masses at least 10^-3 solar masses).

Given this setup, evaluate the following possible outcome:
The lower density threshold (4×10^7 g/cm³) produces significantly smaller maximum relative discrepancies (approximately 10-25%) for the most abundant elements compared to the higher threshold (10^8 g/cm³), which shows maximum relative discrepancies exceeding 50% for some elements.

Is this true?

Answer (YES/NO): NO